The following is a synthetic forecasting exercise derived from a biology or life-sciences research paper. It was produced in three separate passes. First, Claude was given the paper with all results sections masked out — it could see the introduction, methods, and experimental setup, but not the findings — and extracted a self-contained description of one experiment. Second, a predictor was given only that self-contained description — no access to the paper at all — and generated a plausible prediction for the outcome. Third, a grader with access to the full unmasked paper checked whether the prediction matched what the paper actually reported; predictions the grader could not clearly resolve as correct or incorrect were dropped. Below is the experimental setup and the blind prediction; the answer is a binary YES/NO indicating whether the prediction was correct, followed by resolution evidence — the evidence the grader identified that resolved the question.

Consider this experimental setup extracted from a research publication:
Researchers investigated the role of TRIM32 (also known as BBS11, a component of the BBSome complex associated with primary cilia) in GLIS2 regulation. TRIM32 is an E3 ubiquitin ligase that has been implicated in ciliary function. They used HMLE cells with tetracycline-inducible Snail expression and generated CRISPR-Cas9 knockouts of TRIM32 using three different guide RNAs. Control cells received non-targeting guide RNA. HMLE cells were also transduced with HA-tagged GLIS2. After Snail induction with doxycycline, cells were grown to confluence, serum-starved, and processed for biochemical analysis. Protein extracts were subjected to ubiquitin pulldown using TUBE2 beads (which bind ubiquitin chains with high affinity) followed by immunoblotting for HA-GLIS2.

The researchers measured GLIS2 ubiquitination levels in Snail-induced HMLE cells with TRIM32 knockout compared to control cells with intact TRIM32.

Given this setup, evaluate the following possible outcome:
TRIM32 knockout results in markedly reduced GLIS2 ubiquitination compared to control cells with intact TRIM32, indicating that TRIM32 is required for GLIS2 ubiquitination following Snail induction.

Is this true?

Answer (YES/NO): YES